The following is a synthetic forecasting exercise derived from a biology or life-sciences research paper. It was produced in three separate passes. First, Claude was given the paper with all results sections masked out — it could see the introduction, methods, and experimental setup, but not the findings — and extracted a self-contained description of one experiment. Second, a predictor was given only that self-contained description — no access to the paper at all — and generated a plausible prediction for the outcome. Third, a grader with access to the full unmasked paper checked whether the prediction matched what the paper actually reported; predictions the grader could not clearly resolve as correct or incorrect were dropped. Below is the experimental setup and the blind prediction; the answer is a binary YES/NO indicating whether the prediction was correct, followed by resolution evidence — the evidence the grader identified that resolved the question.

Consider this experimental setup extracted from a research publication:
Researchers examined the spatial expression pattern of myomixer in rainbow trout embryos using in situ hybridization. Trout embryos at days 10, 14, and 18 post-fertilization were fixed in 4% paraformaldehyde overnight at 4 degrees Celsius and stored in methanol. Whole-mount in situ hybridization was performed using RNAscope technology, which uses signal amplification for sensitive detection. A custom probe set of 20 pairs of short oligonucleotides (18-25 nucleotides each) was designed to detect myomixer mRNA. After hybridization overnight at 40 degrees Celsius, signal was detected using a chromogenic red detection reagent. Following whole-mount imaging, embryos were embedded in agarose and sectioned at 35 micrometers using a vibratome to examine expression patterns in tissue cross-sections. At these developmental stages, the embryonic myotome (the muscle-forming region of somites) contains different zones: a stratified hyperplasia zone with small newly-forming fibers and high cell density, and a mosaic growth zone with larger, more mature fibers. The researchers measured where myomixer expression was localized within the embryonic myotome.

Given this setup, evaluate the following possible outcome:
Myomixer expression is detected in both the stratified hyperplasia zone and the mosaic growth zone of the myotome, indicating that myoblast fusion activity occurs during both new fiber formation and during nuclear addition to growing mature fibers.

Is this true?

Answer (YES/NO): NO